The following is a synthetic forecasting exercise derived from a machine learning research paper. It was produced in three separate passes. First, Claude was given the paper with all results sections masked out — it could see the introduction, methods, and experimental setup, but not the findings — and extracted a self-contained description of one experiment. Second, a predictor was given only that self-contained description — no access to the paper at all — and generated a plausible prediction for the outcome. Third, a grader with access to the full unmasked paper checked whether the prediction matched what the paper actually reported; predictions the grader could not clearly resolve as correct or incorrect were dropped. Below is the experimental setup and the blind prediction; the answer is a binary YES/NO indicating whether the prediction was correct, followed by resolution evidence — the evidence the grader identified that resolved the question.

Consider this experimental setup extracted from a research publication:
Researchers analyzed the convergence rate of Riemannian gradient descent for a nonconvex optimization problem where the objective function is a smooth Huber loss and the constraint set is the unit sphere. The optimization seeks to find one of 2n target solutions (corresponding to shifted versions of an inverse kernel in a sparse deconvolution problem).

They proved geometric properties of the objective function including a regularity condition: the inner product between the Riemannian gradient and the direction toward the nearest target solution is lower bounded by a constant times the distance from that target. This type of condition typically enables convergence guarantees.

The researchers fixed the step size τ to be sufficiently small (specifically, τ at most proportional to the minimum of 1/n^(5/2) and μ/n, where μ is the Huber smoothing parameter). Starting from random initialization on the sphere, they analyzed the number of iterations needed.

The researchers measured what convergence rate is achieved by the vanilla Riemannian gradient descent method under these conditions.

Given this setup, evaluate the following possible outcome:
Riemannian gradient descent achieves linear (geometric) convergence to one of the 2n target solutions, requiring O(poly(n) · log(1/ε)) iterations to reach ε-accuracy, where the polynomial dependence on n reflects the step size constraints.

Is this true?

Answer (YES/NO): YES